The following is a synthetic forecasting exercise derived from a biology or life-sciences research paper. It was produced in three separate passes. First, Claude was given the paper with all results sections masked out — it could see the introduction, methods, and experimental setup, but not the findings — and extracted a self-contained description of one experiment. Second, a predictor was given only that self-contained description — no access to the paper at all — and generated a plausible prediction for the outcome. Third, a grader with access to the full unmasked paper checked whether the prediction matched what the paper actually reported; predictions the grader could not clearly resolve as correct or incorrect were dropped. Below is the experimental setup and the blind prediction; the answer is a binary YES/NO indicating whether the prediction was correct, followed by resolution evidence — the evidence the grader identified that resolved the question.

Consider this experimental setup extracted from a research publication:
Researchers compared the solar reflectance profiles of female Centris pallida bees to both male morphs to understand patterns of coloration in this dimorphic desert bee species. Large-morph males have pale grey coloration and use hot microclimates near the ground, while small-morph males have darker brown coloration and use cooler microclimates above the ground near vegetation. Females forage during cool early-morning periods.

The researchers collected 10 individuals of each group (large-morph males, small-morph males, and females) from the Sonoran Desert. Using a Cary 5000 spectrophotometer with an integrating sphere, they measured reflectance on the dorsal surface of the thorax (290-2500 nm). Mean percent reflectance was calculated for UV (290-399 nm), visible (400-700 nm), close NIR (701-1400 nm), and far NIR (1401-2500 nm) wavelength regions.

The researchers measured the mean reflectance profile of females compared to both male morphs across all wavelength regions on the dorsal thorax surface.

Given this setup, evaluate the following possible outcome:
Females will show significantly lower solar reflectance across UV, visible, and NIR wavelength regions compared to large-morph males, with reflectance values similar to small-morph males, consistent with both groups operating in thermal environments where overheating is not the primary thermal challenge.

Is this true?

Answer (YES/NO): YES